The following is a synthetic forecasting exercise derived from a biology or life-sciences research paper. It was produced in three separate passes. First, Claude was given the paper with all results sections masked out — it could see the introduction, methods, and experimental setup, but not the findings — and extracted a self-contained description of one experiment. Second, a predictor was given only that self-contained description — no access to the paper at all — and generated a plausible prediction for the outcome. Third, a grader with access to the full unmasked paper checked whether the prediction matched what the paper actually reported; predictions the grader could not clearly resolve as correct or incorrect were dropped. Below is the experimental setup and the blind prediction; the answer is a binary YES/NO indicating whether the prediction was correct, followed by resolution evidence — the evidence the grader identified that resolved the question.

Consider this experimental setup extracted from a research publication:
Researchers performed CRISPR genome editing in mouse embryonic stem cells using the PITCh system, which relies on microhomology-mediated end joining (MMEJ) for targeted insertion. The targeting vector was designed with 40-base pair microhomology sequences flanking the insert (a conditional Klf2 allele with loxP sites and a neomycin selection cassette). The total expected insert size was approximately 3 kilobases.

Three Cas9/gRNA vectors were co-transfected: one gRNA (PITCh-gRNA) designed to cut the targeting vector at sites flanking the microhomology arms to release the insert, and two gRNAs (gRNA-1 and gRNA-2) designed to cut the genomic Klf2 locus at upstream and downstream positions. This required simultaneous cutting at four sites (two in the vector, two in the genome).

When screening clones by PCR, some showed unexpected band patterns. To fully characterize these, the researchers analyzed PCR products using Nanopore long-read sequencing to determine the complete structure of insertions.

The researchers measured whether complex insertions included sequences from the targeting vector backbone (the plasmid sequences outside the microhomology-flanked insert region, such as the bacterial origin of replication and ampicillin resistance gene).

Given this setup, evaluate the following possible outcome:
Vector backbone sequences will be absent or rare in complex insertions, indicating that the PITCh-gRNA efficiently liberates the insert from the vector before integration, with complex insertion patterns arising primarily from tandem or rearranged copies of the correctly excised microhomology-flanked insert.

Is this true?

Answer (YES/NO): NO